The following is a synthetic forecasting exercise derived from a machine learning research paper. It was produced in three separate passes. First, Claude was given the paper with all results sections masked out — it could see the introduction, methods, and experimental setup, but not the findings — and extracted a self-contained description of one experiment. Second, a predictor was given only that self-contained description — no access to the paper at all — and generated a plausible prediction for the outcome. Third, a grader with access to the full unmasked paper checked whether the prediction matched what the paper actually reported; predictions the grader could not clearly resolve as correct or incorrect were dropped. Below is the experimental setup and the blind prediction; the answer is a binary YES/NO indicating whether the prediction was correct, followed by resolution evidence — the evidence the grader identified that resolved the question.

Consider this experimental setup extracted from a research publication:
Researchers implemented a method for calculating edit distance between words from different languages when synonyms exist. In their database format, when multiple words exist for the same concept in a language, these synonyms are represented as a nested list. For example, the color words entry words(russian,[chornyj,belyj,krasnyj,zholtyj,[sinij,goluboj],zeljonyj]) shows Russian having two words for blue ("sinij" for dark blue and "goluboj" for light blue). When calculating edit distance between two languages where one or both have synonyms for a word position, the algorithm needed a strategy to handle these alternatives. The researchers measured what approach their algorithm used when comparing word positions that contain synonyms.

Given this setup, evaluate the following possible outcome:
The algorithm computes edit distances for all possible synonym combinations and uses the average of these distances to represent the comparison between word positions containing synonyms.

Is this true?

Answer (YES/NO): NO